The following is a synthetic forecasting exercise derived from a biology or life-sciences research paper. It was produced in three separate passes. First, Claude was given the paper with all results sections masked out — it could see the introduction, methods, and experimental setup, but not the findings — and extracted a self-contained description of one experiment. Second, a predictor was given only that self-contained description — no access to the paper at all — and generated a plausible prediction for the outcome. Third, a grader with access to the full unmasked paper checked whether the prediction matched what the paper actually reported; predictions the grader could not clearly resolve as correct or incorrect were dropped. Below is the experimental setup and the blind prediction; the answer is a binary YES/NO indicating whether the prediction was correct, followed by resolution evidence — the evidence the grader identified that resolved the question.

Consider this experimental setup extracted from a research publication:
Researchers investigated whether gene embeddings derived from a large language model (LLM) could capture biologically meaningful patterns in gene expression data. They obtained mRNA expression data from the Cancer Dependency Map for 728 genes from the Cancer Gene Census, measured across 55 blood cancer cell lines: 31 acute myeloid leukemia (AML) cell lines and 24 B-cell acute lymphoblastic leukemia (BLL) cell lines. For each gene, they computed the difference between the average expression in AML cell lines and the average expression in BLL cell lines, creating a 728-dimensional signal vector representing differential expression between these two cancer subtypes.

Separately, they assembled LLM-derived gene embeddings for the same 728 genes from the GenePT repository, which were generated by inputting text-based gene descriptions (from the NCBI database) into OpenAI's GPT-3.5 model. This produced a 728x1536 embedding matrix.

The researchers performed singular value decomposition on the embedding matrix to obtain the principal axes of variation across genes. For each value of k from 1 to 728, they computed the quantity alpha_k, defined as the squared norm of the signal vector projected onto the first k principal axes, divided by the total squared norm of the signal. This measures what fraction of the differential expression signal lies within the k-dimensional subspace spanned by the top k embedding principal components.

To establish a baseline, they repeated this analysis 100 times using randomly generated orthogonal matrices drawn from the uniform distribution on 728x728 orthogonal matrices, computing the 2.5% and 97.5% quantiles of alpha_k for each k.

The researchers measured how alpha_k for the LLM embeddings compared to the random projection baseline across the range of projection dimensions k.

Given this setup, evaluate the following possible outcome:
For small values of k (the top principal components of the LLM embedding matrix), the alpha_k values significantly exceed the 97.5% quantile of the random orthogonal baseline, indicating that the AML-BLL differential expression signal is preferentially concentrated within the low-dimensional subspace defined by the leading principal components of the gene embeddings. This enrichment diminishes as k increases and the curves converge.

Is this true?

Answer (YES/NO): YES